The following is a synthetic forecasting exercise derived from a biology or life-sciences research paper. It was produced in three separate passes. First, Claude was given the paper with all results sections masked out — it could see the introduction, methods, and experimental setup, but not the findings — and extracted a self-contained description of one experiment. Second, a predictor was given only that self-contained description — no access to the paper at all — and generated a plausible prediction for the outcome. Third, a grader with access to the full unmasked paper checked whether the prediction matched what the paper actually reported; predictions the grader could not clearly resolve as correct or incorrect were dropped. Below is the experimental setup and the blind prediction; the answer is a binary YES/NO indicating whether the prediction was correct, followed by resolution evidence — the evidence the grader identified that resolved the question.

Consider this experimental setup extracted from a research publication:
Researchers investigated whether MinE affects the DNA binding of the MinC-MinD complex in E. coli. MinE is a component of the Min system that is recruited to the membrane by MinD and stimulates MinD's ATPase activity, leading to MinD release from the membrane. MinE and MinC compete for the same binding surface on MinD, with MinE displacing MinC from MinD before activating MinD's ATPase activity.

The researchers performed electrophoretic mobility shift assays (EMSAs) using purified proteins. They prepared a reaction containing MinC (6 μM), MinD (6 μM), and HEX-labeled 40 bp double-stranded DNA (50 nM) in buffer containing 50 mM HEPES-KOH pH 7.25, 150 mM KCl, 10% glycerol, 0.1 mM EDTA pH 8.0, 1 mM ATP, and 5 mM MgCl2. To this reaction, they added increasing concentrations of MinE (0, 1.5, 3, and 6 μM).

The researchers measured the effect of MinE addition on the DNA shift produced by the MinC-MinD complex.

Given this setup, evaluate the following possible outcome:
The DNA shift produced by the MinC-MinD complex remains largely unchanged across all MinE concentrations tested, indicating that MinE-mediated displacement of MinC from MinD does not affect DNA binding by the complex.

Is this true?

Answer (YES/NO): NO